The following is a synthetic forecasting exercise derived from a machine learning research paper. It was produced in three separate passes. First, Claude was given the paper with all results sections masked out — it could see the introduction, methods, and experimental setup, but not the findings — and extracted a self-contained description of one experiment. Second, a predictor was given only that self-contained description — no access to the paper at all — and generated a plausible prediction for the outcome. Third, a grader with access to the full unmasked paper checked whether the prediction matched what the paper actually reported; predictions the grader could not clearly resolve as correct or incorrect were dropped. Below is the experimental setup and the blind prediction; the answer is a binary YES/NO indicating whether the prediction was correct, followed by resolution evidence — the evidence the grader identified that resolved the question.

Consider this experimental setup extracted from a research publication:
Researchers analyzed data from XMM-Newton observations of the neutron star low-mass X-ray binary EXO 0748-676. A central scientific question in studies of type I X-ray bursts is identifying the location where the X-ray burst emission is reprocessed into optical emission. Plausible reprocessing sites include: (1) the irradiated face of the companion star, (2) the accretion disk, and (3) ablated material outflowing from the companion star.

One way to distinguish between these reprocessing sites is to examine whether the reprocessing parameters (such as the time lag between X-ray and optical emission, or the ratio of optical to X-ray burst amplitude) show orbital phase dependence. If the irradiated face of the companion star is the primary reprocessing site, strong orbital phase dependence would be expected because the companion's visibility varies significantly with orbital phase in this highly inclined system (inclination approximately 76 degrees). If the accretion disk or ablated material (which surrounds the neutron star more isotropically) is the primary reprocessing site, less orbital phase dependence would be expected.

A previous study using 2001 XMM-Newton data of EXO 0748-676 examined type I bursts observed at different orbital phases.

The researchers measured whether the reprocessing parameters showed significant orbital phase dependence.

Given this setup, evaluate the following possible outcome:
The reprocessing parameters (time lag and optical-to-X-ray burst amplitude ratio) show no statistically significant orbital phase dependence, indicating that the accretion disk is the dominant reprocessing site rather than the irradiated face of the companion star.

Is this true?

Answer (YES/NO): NO